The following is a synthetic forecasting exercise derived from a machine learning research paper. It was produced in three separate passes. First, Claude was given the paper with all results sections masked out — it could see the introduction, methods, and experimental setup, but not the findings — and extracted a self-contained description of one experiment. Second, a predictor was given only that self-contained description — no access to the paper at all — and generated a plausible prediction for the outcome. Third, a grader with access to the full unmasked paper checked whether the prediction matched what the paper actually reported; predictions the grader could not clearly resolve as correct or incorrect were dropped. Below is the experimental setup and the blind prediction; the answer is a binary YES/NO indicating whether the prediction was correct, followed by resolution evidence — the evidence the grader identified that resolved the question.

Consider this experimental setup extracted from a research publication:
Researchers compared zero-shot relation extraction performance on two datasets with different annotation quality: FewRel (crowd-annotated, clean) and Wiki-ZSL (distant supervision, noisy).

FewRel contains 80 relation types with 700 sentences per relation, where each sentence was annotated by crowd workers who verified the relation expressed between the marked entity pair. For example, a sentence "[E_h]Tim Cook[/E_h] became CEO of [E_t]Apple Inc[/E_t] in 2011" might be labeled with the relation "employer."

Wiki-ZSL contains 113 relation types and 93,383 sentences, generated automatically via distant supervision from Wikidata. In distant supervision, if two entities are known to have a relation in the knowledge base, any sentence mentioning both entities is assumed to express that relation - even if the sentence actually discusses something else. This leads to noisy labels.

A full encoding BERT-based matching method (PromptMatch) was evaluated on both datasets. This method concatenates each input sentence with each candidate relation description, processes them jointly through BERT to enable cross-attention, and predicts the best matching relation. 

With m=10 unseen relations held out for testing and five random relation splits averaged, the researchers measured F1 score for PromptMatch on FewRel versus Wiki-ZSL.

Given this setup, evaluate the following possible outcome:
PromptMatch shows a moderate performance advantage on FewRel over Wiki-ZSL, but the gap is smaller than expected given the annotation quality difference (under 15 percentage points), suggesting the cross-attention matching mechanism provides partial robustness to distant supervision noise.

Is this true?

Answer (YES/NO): YES